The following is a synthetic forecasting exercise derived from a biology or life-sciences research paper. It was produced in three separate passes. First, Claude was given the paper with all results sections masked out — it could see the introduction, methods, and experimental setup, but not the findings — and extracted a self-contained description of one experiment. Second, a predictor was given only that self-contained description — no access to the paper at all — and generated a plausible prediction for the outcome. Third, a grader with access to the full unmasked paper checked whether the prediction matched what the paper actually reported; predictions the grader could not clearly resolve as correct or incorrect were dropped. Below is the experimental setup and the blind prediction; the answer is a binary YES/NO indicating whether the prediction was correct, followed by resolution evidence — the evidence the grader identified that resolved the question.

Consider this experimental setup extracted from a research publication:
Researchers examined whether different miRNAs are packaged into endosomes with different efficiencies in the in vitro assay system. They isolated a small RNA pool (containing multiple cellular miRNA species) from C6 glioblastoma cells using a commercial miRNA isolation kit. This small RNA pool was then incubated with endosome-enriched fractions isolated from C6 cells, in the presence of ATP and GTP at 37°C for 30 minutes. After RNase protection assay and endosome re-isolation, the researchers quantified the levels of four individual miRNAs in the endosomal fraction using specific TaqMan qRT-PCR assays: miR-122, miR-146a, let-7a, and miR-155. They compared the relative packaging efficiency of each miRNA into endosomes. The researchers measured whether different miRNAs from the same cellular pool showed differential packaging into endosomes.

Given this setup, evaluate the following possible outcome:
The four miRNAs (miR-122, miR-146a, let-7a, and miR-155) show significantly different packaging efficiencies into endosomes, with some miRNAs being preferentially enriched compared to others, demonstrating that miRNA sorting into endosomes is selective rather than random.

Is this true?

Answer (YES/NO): YES